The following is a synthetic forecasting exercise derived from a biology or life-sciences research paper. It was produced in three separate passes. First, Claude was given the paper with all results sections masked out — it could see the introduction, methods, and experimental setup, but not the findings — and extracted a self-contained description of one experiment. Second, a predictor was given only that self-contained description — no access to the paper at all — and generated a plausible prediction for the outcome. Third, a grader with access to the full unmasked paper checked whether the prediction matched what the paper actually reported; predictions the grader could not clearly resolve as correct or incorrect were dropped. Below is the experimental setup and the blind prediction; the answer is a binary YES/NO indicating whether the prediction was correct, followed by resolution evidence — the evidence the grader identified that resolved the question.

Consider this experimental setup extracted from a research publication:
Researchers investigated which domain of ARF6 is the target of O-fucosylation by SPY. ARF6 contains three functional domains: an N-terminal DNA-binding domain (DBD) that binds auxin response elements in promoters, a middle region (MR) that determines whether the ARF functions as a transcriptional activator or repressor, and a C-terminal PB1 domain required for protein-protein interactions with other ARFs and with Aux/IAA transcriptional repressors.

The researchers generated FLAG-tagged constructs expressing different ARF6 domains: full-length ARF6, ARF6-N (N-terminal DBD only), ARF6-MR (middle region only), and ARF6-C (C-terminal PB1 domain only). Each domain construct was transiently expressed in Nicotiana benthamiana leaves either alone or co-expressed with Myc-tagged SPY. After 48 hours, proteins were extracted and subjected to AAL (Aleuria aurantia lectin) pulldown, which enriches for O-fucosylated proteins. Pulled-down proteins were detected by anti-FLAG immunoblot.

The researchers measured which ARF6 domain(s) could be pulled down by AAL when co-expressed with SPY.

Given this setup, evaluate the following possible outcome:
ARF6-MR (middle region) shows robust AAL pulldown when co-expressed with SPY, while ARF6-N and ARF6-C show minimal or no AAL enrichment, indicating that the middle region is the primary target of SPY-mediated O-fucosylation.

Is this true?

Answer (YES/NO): YES